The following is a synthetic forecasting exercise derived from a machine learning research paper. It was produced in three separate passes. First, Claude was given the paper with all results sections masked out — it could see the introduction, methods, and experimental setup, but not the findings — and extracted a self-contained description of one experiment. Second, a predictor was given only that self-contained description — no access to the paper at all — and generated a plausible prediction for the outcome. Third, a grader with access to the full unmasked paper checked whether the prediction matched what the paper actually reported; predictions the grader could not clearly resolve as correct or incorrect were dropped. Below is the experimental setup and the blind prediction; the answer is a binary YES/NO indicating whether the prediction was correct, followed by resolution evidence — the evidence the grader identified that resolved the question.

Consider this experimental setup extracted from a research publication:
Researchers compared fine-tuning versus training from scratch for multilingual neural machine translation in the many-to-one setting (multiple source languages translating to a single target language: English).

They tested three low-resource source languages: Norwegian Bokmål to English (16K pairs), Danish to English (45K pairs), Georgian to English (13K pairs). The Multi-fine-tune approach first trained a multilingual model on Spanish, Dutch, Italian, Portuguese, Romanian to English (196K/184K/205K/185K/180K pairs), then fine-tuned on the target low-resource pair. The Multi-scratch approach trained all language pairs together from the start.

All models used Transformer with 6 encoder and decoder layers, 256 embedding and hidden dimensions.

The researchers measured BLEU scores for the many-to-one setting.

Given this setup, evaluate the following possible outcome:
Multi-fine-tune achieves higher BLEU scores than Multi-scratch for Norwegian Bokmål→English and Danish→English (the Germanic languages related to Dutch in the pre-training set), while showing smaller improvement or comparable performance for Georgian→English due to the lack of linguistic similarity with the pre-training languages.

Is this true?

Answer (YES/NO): NO